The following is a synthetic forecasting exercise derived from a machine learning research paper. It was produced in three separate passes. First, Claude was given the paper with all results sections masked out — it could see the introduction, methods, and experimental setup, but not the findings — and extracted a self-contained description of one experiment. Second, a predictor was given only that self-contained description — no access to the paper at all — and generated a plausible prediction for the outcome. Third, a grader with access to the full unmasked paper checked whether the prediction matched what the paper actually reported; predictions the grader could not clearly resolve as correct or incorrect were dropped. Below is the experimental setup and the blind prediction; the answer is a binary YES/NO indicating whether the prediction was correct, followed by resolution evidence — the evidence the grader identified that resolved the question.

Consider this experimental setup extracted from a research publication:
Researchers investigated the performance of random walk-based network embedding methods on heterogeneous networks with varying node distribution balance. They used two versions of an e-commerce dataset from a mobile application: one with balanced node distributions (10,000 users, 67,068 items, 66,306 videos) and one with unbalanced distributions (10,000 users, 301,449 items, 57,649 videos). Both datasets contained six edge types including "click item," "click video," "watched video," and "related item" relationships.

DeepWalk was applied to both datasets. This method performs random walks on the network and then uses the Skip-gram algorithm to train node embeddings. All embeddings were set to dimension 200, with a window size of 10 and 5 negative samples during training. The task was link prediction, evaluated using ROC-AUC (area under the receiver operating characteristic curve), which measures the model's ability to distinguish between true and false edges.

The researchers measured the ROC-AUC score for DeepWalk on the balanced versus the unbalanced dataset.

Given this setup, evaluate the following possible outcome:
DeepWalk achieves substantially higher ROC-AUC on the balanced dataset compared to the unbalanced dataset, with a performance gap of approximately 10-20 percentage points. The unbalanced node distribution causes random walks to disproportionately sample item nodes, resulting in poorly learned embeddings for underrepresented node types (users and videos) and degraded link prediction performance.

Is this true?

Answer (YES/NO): NO